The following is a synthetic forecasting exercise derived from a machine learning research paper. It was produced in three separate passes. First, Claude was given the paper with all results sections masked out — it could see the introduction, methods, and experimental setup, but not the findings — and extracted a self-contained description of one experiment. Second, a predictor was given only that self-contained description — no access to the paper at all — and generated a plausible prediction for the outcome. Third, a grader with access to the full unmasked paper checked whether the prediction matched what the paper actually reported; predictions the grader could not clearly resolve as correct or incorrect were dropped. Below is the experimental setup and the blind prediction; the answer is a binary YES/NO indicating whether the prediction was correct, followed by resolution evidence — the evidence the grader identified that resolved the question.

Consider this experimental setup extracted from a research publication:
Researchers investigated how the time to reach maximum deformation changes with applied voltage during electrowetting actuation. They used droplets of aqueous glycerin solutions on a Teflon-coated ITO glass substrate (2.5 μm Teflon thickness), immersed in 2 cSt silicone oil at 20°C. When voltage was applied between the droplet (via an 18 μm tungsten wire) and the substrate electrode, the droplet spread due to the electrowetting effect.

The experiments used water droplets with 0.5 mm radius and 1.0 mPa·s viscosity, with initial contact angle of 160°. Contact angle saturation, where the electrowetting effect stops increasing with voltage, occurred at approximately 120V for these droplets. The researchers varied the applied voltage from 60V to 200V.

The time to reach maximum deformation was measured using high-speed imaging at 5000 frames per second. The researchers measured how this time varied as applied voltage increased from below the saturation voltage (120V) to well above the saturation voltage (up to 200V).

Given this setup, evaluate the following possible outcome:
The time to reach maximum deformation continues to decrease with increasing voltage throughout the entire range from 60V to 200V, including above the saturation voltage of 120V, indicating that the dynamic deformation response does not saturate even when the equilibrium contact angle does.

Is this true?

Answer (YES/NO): NO